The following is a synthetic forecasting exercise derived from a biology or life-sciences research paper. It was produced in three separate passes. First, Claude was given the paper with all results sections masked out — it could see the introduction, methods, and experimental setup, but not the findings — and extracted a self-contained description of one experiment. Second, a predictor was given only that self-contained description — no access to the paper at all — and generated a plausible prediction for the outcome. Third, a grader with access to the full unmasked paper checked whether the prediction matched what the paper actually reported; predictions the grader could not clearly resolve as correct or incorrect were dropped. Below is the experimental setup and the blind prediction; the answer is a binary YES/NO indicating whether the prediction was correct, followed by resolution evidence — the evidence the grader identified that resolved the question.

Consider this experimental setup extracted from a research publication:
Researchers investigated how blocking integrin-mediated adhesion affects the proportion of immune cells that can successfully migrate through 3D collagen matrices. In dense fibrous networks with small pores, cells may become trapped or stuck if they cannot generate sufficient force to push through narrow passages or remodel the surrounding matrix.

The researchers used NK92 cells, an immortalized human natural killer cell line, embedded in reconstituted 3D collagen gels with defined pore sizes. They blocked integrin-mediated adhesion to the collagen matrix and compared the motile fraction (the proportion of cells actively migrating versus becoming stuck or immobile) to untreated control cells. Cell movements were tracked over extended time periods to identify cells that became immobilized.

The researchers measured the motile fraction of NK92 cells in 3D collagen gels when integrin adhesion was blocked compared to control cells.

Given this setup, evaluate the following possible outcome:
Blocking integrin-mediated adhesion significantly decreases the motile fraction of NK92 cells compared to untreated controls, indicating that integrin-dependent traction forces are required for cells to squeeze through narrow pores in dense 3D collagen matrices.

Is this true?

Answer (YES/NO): YES